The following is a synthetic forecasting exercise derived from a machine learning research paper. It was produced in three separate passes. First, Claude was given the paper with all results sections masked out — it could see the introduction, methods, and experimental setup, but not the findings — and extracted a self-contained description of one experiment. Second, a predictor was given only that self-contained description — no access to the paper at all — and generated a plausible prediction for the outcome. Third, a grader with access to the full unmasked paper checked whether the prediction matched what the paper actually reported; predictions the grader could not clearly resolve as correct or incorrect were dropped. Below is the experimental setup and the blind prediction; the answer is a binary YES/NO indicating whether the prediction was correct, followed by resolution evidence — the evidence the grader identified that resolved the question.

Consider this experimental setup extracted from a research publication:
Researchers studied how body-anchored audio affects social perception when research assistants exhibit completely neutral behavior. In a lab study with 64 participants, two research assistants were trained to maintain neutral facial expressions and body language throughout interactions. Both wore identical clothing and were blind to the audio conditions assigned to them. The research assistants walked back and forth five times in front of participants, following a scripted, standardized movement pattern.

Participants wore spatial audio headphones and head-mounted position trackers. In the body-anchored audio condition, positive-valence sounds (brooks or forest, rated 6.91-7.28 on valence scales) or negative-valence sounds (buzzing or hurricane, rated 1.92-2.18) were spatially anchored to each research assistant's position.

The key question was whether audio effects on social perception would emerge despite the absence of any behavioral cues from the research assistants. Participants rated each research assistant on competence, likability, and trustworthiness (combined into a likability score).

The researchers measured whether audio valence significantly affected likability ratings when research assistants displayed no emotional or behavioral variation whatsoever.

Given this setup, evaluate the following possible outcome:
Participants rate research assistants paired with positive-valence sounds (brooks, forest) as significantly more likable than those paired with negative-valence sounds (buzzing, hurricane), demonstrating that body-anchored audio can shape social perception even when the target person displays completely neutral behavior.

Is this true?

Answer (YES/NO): YES